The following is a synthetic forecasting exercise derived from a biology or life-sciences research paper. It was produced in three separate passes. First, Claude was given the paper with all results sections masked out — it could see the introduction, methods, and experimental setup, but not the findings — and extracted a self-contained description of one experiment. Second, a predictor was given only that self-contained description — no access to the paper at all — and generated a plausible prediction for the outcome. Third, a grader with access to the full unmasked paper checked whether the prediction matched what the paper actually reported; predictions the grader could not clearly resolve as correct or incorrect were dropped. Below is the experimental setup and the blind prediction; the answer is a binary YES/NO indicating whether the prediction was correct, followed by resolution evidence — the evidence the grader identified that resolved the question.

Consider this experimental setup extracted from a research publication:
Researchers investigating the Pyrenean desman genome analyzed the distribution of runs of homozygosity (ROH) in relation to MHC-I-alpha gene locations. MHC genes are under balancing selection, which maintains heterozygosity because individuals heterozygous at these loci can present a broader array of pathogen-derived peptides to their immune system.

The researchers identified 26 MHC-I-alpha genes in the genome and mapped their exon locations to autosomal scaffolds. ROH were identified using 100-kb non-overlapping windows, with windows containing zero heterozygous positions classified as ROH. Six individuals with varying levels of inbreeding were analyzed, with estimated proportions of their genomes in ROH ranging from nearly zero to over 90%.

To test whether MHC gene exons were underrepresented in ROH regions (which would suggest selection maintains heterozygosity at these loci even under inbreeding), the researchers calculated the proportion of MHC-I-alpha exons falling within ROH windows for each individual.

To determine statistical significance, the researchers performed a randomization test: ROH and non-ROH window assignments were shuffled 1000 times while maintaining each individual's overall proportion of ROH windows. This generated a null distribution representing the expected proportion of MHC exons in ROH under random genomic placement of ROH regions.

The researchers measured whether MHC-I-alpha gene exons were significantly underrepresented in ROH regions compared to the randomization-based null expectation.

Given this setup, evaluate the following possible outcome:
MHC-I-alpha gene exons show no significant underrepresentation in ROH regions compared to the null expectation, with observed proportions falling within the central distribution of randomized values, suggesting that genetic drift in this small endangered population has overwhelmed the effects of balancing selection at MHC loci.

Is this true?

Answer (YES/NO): NO